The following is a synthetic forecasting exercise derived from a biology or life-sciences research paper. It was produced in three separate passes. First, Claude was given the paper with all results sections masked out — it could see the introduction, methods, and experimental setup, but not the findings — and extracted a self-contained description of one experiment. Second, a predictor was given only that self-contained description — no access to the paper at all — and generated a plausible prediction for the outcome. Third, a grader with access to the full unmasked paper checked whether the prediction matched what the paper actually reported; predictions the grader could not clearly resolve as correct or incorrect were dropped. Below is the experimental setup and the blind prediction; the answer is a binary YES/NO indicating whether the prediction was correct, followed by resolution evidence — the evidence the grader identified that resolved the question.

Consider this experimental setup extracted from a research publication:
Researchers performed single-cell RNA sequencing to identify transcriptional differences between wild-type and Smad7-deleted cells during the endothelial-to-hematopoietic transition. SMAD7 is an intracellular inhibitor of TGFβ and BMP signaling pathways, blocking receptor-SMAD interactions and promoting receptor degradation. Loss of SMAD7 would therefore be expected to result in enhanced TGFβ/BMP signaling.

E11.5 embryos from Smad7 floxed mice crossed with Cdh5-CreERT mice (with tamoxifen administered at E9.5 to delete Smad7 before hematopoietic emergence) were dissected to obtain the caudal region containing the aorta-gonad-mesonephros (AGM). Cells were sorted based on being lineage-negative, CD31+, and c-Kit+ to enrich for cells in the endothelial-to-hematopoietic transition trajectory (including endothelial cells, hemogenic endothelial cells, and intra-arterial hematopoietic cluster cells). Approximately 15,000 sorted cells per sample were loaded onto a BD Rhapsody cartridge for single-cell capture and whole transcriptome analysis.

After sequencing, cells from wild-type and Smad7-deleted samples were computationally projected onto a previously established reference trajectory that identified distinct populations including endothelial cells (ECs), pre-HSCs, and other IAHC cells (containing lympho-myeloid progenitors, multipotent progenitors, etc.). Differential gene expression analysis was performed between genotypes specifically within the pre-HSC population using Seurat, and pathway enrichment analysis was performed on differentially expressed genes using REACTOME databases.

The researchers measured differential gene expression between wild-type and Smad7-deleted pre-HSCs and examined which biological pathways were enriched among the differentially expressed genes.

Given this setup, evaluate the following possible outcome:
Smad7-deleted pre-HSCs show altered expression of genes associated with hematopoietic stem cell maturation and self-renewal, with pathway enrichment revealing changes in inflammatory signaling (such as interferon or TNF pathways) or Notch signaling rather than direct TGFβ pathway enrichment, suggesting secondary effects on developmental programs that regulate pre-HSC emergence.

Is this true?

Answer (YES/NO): NO